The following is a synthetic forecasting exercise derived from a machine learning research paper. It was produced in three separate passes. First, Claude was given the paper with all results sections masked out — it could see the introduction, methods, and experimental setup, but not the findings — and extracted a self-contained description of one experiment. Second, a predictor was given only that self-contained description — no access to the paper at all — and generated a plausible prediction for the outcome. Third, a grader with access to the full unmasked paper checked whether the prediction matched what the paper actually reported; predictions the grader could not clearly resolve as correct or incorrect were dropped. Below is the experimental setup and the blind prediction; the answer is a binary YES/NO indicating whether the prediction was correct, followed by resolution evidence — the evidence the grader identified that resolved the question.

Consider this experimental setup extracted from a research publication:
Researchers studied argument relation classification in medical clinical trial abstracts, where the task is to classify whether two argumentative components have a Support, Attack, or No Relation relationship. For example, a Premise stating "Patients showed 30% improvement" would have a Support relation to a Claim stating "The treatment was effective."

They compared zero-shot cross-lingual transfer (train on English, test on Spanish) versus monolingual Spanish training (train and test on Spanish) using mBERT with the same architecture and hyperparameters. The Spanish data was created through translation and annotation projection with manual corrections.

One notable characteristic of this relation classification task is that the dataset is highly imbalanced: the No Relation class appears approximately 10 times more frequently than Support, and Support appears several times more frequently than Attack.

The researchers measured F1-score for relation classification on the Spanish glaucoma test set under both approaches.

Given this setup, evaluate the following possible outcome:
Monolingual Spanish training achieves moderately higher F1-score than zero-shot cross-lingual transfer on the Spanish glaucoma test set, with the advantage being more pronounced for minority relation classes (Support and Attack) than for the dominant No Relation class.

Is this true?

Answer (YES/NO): NO